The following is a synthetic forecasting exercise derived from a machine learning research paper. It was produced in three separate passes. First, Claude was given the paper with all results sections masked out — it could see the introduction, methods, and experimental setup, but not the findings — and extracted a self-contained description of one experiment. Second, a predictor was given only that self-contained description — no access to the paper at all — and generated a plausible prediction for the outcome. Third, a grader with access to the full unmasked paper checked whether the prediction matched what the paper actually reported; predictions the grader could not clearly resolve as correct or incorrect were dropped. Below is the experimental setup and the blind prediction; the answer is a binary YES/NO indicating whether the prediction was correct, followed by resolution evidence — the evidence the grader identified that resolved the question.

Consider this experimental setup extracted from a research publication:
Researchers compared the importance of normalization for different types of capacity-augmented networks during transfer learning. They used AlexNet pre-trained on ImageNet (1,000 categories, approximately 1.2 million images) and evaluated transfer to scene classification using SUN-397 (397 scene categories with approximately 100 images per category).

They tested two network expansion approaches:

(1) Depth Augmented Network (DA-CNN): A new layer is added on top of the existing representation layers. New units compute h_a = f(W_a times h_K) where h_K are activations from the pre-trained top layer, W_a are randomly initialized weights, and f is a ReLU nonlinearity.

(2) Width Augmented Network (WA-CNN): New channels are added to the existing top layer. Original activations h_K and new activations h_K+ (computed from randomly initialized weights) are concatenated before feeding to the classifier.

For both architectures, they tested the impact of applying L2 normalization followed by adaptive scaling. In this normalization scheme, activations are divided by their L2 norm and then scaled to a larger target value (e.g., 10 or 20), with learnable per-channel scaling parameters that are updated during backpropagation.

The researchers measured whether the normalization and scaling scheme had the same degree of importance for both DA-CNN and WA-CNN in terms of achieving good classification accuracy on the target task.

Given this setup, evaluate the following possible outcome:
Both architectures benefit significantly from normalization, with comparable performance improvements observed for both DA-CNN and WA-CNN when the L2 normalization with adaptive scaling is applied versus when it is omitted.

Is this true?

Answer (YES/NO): NO